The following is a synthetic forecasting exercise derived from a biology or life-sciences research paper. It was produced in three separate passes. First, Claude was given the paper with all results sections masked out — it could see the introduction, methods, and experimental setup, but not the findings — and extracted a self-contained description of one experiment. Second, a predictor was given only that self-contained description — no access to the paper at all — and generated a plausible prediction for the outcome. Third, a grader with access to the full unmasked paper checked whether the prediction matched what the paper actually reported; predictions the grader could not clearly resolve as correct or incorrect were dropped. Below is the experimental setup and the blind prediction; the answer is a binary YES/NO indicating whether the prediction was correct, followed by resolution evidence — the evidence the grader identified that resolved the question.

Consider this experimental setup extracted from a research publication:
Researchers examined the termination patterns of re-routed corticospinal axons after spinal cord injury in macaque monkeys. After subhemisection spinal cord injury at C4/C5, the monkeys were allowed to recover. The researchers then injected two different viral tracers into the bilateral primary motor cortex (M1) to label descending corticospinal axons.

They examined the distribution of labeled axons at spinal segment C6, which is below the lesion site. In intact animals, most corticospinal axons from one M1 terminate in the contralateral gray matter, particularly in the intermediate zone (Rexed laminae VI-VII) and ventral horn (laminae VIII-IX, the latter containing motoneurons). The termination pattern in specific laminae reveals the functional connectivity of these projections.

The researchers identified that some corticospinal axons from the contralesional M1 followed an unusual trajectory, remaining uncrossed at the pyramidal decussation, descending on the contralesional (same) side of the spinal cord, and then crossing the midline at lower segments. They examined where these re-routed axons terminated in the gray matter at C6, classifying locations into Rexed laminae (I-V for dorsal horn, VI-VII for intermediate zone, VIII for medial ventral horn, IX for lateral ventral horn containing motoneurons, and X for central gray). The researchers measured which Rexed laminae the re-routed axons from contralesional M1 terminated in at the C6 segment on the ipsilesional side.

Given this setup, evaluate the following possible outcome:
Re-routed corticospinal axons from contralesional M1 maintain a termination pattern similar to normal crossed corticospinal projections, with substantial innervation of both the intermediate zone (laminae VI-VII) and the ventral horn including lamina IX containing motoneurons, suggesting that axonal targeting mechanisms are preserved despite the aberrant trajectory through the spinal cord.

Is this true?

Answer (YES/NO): YES